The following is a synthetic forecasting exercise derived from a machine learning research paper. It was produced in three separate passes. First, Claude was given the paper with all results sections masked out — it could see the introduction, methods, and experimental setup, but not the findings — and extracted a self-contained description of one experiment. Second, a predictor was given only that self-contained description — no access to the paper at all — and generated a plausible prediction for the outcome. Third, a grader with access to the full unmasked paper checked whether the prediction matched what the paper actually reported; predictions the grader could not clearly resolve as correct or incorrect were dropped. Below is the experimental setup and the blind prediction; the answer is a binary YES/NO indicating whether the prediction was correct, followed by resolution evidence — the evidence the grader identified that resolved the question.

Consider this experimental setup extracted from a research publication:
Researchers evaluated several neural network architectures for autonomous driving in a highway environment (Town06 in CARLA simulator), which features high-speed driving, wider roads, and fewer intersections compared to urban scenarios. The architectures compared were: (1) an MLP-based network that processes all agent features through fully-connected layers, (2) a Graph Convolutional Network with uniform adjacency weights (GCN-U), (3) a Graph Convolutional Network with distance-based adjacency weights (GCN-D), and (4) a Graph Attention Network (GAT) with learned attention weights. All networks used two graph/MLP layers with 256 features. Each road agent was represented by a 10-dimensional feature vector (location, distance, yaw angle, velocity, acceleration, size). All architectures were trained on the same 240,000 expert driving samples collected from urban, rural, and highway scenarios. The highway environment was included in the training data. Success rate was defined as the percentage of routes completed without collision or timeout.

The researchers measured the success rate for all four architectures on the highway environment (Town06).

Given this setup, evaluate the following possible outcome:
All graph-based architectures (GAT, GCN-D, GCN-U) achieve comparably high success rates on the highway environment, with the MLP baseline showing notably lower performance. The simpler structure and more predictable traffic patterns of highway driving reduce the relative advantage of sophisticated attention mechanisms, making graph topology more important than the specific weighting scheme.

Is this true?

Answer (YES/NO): NO